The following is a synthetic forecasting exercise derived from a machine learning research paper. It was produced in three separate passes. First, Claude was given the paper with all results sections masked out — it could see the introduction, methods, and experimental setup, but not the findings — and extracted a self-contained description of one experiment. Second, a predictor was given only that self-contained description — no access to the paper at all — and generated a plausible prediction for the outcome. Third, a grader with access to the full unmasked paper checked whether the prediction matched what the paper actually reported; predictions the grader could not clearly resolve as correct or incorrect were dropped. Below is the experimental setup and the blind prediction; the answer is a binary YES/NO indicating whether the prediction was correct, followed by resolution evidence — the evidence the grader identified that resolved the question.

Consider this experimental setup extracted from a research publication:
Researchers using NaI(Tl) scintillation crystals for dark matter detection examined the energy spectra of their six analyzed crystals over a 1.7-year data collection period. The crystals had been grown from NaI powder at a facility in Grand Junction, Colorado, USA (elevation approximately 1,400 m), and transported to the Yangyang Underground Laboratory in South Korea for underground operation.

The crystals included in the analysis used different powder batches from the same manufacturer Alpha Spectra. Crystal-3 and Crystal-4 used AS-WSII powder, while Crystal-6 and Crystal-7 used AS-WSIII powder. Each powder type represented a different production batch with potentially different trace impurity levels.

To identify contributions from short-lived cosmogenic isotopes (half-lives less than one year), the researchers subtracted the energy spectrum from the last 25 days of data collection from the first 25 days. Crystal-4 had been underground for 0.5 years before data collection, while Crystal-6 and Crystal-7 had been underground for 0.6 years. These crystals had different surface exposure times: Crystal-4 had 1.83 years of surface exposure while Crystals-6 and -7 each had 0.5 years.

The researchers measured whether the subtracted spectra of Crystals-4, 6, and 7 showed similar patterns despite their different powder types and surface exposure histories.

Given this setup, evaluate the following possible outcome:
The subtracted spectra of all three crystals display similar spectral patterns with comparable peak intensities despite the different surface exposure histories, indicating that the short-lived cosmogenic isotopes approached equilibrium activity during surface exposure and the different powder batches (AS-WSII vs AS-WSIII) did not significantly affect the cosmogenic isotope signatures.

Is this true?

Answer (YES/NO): NO